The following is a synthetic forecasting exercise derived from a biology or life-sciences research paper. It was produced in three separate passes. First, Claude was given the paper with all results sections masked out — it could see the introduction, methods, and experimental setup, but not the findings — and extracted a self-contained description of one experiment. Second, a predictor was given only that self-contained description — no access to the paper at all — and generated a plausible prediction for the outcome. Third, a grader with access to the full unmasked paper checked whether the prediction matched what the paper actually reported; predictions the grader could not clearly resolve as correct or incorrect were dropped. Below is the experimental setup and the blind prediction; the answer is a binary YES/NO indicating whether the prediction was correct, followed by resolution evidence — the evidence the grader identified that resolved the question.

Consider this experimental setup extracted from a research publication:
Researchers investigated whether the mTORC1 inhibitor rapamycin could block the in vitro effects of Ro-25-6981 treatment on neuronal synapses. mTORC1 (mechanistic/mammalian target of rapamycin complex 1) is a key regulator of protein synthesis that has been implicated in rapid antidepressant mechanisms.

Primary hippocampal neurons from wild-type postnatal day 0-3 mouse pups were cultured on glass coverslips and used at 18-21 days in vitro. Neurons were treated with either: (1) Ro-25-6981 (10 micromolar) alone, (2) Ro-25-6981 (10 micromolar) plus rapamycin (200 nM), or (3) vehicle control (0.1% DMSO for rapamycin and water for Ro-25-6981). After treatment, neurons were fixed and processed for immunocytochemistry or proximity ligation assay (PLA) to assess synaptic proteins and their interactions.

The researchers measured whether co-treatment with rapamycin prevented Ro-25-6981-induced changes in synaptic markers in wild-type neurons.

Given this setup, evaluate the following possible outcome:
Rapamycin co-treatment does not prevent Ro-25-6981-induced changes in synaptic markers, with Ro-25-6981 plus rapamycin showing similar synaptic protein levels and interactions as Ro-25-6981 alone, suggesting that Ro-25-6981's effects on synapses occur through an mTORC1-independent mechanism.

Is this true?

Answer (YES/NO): NO